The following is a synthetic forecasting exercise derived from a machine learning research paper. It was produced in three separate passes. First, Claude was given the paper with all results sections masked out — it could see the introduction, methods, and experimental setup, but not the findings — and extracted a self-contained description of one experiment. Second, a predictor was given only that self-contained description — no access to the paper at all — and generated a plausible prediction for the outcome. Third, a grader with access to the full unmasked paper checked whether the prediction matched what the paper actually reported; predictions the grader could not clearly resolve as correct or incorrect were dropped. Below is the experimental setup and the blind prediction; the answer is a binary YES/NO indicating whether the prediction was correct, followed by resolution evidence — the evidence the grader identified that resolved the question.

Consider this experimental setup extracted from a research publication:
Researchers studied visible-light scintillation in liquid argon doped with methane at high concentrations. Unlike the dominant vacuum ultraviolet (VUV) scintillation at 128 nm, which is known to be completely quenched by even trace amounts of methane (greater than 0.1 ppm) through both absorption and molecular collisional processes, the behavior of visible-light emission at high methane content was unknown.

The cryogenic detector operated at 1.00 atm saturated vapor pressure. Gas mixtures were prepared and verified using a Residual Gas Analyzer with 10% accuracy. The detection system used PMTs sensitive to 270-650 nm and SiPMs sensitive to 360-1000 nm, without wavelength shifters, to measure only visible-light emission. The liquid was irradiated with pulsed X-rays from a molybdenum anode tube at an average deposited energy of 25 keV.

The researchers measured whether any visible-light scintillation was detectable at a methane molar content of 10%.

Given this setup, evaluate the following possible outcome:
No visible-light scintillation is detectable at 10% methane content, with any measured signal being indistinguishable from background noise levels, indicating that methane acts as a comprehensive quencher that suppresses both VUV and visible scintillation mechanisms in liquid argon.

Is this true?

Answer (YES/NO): NO